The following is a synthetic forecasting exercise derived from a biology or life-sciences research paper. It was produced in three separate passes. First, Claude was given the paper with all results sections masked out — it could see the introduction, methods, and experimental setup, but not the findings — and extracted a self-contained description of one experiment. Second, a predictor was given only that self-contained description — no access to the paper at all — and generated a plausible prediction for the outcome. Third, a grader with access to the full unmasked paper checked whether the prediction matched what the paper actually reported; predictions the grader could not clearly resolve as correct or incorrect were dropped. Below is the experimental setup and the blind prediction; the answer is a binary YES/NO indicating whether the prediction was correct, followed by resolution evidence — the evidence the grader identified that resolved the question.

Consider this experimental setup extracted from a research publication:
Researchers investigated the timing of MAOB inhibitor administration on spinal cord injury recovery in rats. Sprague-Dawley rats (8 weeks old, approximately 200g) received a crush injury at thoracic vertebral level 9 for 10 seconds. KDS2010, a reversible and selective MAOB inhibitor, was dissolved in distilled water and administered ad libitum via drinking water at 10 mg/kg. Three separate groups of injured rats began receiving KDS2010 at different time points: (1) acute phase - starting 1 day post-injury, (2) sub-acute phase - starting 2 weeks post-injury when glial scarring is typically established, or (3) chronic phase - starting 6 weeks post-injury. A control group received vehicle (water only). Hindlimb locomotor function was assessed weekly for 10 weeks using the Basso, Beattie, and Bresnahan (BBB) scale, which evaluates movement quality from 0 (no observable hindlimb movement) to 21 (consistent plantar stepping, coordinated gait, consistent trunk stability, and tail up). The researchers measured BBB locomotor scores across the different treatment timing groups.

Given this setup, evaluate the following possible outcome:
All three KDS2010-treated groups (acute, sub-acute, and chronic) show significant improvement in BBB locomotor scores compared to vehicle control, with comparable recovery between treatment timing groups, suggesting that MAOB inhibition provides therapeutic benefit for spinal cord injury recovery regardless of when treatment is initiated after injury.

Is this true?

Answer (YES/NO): NO